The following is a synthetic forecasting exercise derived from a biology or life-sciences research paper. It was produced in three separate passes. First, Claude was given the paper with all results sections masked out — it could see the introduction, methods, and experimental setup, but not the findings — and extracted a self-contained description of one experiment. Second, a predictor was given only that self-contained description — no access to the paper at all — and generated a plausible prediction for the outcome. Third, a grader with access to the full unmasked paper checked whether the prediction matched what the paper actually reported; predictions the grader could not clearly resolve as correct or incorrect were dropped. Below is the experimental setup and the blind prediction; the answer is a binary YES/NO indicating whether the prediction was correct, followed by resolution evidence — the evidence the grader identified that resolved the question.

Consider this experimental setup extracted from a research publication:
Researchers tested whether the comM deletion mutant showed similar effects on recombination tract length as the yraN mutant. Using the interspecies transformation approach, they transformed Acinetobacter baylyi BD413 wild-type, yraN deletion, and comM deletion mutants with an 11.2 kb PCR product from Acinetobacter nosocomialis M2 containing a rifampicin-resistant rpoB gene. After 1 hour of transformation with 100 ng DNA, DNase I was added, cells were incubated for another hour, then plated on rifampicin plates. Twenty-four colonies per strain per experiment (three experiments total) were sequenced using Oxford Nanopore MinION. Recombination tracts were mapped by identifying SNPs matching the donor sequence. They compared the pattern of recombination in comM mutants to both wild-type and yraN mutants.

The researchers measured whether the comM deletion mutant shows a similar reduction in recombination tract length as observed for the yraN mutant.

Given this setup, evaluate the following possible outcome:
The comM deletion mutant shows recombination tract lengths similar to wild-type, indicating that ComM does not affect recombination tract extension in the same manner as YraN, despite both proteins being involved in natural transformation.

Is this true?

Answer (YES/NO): NO